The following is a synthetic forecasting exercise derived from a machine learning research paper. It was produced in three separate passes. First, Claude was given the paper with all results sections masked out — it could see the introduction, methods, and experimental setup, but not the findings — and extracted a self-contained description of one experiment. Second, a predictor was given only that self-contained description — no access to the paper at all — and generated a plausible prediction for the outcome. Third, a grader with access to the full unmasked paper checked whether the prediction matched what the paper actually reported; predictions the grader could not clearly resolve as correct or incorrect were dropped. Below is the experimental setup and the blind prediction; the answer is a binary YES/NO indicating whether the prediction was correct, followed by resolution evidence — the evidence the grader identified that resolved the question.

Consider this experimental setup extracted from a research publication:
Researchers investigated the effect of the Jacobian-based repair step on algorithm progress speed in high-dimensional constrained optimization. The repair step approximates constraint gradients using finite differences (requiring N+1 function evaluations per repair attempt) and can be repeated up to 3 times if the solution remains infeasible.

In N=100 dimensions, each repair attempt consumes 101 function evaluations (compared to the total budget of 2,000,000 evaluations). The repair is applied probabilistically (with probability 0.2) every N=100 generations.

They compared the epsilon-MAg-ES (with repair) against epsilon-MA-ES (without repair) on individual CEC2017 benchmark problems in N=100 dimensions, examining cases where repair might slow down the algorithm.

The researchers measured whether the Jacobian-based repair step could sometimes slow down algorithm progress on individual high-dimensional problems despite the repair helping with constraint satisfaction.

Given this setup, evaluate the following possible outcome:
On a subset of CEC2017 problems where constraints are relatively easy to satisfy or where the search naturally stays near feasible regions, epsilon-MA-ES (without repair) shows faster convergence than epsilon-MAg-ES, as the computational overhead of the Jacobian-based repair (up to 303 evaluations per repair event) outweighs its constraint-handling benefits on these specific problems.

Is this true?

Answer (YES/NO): YES